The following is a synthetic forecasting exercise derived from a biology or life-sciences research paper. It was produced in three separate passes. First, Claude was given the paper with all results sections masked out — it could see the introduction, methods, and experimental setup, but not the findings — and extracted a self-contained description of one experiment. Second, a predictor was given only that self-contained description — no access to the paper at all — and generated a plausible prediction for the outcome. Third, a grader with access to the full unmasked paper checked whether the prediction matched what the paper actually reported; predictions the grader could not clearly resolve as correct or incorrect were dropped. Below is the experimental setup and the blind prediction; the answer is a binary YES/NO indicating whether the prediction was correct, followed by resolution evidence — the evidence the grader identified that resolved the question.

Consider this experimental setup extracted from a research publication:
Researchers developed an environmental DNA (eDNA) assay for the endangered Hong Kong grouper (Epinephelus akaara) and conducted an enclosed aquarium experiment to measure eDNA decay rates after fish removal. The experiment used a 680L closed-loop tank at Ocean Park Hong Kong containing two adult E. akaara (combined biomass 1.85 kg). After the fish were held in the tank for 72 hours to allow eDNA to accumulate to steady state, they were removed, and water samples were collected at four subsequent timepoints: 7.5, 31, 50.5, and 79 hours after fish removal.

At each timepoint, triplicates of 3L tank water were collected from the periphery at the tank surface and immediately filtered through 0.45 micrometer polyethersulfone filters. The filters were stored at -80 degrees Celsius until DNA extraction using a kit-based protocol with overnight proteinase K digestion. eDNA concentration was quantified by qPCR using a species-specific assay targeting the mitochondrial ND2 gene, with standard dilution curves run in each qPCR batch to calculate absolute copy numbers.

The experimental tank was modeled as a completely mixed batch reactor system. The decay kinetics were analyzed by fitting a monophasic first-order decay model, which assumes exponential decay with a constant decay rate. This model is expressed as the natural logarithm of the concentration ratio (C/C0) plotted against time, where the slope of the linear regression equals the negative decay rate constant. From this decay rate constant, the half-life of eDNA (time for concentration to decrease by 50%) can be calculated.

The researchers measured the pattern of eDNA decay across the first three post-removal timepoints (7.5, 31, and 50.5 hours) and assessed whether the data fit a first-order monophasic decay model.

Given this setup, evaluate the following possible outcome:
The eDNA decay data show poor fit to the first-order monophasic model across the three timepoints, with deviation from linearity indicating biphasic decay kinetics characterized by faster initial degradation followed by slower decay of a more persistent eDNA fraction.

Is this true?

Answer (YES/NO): NO